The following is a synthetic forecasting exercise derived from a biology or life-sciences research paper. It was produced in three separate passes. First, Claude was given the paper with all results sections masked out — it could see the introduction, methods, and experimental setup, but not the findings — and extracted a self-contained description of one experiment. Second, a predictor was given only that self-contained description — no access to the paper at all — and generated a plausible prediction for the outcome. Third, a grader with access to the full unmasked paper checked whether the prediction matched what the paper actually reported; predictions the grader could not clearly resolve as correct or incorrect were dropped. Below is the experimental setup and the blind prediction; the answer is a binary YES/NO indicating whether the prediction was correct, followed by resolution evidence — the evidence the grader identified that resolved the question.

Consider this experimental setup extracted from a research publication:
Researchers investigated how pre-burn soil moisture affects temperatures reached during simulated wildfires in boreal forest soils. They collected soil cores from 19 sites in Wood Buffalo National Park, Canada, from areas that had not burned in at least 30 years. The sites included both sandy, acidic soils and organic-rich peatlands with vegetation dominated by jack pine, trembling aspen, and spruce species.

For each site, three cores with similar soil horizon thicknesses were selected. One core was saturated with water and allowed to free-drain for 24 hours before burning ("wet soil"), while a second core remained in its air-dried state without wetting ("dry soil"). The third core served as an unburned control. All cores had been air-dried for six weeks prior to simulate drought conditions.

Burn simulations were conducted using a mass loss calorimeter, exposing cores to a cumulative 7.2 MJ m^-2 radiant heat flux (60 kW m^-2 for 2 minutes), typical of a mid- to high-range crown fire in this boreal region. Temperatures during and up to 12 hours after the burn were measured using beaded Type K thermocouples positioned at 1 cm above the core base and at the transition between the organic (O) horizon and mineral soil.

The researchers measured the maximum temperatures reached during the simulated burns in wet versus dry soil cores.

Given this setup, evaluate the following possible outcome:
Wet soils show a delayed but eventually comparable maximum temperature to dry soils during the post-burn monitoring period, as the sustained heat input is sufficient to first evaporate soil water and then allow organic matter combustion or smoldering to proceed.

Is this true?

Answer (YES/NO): NO